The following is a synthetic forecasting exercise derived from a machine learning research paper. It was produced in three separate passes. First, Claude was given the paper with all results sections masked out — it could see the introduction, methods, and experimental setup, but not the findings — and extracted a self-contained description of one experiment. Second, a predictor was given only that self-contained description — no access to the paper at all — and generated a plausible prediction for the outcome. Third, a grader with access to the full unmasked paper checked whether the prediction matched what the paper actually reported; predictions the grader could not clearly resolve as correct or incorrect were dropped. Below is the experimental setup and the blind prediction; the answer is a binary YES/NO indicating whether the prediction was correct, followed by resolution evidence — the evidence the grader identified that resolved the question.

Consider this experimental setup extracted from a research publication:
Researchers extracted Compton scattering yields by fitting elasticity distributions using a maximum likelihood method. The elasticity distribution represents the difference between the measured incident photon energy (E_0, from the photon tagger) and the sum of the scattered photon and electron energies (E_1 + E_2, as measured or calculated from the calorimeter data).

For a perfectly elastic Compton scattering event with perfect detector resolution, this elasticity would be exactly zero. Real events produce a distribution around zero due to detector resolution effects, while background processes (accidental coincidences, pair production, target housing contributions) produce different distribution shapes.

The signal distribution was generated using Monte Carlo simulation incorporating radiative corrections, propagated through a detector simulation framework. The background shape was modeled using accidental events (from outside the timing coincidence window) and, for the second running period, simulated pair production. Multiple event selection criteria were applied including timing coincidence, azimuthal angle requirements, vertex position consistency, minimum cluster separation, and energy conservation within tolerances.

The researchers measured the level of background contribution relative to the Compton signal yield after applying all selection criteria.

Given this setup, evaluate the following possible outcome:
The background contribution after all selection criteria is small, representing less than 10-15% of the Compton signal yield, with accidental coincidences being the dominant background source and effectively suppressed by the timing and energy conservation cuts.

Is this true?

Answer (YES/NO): YES